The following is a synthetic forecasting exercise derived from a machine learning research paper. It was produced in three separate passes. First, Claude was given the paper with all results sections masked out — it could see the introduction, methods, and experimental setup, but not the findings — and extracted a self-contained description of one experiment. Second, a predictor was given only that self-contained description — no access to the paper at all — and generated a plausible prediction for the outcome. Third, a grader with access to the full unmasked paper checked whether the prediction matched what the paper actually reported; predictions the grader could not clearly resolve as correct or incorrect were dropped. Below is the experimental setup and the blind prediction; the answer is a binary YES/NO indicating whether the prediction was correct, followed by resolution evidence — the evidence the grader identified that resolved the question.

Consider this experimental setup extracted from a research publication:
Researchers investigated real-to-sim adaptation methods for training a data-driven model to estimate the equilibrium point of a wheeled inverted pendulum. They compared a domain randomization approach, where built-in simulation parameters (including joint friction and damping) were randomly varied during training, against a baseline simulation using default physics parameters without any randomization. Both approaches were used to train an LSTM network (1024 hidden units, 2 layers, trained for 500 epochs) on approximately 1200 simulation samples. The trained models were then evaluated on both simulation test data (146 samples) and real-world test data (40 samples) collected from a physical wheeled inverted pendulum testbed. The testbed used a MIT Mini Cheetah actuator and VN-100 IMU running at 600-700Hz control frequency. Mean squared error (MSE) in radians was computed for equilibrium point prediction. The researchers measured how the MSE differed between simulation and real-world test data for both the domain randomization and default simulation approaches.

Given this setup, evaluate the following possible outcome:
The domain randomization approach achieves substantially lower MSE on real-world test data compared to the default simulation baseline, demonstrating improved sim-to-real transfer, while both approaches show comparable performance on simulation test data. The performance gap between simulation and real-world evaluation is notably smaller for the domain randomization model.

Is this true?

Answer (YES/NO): NO